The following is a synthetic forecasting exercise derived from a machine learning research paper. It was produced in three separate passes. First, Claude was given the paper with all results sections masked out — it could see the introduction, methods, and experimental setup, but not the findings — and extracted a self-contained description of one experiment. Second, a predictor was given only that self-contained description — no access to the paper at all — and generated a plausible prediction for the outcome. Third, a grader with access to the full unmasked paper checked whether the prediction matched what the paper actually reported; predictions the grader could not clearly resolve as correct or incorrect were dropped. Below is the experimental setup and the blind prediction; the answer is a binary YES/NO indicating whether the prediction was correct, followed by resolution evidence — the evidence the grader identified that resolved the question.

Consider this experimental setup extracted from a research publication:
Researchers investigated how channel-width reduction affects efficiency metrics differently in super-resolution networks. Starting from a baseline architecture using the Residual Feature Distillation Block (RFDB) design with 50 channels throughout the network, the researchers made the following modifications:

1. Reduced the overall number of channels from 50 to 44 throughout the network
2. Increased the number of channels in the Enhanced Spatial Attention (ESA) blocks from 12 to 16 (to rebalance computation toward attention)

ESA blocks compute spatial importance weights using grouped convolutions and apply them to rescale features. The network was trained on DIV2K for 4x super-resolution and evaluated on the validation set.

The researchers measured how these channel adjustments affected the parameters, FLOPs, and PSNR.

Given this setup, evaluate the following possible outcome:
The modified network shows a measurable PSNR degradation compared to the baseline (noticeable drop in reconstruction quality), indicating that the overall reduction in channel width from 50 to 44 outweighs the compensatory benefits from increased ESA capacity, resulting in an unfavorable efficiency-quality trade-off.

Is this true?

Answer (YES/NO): NO